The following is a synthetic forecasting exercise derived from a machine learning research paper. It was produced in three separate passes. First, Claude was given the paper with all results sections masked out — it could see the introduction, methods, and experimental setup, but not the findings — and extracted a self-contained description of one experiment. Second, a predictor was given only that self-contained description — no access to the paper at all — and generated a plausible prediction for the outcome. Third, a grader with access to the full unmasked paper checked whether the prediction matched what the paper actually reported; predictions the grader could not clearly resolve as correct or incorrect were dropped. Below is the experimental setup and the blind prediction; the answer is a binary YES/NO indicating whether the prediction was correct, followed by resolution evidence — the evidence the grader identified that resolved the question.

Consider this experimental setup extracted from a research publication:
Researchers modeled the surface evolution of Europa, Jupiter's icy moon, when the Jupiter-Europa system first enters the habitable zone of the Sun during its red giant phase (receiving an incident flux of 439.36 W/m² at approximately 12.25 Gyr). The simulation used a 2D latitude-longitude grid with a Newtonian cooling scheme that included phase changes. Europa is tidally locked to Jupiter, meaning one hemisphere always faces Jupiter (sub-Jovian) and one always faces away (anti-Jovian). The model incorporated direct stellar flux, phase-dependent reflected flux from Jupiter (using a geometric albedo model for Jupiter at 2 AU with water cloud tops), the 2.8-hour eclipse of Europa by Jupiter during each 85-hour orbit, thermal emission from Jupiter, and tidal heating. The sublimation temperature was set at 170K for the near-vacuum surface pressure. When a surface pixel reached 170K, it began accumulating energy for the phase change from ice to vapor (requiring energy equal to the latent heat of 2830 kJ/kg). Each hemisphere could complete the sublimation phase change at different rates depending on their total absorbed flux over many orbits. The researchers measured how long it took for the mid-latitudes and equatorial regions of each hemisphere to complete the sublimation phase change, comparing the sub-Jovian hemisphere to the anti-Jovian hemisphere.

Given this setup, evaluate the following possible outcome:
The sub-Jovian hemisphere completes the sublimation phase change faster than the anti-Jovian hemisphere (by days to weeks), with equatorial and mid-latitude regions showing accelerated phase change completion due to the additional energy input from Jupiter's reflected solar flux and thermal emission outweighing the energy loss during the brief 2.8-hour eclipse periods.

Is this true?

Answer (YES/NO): NO